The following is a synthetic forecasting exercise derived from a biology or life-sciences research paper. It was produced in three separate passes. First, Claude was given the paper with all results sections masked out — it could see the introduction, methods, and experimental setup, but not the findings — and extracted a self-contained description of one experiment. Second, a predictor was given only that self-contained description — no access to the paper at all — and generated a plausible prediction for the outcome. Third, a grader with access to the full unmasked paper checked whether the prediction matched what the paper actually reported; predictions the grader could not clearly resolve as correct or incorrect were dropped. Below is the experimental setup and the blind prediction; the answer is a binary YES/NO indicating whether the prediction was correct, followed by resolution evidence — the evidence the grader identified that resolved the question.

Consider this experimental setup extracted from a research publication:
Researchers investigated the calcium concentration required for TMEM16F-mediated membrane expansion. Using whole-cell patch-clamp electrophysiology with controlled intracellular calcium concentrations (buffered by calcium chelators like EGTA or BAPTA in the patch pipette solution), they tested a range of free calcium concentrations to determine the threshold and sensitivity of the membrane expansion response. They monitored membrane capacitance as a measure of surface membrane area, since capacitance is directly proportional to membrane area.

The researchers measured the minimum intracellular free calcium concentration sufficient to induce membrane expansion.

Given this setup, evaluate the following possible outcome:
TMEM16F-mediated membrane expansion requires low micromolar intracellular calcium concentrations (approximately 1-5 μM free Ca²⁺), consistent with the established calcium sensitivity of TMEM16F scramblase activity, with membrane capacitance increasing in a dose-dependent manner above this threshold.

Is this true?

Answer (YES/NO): YES